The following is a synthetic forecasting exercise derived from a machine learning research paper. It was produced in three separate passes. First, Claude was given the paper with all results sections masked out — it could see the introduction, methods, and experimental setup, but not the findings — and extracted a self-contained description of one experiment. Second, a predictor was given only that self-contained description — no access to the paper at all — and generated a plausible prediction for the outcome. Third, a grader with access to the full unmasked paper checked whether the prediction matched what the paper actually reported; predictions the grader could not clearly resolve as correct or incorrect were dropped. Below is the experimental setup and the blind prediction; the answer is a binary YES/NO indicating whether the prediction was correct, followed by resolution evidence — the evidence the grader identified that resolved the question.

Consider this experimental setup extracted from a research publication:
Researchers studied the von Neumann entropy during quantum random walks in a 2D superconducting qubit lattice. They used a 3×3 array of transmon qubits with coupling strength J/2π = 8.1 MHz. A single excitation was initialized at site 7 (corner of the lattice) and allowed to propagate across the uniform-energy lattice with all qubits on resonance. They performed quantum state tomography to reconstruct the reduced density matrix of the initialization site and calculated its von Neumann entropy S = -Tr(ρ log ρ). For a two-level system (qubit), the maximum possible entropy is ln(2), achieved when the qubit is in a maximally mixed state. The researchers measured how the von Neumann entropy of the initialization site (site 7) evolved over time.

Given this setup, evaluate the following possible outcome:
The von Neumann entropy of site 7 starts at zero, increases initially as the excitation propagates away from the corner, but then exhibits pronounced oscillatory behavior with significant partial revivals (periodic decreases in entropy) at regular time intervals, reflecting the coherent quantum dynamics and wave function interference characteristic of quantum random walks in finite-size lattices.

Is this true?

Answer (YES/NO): YES